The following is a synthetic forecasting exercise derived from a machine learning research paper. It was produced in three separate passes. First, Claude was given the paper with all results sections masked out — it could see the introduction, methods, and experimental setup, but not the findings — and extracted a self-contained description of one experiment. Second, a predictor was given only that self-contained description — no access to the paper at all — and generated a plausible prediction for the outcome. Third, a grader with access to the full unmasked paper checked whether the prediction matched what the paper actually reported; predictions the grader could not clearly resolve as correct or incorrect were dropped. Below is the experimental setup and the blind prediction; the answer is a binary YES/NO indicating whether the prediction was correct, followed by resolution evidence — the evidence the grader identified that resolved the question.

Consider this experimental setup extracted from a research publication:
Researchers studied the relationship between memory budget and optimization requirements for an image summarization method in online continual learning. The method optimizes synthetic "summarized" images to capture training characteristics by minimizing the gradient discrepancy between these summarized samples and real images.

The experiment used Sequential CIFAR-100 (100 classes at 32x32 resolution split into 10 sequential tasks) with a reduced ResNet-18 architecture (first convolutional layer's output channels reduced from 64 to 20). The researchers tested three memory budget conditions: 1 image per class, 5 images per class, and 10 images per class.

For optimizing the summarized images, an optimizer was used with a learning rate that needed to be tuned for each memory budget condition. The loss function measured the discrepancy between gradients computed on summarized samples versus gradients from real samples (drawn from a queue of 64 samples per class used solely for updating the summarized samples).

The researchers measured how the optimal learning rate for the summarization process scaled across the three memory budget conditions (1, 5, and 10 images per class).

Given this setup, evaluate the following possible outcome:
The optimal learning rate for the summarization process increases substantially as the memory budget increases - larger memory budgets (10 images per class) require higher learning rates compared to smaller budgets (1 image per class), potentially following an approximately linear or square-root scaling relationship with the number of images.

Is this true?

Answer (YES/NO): YES